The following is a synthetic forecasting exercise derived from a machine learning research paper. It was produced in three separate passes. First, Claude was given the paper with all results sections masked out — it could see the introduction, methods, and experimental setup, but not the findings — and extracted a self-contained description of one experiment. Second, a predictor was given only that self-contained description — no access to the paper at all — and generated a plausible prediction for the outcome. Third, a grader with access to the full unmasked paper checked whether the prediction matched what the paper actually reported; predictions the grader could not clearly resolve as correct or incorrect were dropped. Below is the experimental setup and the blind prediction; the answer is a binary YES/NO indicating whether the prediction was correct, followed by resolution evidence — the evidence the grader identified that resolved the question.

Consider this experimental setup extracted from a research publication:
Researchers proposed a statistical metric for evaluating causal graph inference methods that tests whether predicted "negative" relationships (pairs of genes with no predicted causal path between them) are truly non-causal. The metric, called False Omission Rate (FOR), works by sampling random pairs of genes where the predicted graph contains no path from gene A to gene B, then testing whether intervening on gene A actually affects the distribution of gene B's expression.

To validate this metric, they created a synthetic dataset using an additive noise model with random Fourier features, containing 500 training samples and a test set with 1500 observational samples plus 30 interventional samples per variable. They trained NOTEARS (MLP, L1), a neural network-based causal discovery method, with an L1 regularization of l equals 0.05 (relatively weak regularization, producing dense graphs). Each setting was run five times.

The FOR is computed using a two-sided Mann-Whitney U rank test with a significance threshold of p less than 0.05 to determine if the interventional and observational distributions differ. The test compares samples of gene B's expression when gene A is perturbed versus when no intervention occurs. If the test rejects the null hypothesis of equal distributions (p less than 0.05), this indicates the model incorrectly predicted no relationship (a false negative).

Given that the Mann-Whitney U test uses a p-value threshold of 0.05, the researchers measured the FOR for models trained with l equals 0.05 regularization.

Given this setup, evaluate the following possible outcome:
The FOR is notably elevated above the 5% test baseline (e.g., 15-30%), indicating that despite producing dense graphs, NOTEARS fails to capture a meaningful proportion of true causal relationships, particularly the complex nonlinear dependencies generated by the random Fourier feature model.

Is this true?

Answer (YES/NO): NO